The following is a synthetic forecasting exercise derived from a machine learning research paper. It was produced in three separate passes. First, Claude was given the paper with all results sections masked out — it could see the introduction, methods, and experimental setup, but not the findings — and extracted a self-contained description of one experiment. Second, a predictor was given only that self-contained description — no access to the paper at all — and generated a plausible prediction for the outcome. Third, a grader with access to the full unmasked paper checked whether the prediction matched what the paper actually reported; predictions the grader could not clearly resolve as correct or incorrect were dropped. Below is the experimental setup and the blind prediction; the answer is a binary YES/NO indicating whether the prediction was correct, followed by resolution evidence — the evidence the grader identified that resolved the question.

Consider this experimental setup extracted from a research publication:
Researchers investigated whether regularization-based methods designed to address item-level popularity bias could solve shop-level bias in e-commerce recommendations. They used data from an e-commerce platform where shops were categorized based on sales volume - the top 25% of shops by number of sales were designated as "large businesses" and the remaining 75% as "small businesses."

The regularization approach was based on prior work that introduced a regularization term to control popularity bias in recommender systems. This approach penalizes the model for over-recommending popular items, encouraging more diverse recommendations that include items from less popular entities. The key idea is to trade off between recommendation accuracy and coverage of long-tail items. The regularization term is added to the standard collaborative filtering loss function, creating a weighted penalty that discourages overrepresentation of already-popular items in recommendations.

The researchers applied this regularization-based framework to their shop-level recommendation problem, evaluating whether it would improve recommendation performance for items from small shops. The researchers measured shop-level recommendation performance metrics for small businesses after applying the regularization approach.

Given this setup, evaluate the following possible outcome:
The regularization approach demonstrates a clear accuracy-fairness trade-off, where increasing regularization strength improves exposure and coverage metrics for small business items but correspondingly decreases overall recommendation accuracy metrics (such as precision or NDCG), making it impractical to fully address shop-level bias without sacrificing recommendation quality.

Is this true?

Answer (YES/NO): NO